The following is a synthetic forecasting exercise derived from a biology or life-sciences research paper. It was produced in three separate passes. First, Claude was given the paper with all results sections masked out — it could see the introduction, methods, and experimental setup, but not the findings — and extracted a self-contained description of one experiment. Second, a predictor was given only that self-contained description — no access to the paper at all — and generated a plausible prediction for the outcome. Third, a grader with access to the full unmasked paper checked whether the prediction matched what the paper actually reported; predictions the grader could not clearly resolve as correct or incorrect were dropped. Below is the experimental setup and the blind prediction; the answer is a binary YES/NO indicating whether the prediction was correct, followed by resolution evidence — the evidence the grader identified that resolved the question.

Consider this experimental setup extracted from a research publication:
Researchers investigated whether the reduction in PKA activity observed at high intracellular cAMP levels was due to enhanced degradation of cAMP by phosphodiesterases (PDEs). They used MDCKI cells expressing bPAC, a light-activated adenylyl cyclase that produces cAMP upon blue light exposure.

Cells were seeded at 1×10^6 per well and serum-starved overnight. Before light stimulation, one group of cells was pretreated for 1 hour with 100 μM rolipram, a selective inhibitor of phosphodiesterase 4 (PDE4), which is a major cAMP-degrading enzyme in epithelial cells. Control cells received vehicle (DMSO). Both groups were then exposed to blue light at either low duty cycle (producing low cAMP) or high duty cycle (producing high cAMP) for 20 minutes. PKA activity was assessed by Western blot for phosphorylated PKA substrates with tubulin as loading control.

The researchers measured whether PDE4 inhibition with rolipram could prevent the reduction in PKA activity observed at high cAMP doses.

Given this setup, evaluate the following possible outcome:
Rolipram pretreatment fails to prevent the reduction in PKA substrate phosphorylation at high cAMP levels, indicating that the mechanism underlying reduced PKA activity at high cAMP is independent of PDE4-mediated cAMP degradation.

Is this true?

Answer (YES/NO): YES